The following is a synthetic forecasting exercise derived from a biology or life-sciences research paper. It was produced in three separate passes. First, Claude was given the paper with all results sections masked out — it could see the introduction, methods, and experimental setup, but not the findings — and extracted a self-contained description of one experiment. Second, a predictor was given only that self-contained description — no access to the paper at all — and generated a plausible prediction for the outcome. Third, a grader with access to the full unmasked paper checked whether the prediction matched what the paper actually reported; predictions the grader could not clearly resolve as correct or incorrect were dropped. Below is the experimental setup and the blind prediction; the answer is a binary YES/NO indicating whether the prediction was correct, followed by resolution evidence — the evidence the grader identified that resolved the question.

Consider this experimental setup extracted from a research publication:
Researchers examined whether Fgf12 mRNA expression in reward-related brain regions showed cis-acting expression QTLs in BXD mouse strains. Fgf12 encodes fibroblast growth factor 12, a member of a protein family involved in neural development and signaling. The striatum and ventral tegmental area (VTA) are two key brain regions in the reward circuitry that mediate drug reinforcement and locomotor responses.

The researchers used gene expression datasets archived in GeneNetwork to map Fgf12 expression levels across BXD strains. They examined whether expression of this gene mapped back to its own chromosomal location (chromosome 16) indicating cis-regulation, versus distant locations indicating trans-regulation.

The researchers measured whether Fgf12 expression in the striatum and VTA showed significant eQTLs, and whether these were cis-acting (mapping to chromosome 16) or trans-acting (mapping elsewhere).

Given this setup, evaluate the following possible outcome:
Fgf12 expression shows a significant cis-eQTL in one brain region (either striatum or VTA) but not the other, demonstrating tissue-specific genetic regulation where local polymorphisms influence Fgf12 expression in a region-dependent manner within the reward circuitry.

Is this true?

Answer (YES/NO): NO